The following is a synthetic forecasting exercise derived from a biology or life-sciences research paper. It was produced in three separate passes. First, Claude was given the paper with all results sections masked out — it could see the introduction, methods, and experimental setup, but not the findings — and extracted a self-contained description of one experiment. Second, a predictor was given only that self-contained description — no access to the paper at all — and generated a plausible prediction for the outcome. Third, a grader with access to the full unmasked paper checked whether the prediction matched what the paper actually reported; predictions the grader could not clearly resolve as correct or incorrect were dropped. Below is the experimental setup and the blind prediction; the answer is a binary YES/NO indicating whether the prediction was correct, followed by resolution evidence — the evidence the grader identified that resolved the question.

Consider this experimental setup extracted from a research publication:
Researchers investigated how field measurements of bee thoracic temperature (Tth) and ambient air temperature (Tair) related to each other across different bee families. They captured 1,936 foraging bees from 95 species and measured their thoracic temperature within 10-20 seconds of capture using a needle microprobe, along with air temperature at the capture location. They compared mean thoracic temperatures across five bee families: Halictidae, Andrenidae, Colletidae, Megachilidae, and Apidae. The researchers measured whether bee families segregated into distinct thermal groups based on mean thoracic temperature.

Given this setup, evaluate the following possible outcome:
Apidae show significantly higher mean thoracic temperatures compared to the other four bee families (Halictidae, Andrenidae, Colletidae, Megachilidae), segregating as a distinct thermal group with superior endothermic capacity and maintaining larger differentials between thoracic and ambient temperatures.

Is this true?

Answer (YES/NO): NO